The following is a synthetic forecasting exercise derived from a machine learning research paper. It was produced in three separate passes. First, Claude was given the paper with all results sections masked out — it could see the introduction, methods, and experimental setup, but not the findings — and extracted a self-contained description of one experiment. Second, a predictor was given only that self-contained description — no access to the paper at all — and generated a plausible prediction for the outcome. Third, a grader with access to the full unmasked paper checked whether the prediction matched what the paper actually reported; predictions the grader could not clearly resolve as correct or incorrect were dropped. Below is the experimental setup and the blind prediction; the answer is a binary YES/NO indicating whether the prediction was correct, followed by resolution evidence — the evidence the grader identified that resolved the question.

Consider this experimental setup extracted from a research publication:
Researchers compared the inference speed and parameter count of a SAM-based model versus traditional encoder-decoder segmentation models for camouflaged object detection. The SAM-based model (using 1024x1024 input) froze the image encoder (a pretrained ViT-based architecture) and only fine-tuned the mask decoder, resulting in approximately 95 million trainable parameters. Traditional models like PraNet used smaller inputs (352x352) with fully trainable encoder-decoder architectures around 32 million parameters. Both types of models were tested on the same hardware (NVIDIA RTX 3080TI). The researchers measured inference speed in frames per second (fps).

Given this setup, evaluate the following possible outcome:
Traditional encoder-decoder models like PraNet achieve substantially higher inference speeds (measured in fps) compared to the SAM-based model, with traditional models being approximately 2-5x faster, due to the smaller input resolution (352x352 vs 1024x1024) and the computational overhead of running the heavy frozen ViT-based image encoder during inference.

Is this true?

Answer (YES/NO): NO